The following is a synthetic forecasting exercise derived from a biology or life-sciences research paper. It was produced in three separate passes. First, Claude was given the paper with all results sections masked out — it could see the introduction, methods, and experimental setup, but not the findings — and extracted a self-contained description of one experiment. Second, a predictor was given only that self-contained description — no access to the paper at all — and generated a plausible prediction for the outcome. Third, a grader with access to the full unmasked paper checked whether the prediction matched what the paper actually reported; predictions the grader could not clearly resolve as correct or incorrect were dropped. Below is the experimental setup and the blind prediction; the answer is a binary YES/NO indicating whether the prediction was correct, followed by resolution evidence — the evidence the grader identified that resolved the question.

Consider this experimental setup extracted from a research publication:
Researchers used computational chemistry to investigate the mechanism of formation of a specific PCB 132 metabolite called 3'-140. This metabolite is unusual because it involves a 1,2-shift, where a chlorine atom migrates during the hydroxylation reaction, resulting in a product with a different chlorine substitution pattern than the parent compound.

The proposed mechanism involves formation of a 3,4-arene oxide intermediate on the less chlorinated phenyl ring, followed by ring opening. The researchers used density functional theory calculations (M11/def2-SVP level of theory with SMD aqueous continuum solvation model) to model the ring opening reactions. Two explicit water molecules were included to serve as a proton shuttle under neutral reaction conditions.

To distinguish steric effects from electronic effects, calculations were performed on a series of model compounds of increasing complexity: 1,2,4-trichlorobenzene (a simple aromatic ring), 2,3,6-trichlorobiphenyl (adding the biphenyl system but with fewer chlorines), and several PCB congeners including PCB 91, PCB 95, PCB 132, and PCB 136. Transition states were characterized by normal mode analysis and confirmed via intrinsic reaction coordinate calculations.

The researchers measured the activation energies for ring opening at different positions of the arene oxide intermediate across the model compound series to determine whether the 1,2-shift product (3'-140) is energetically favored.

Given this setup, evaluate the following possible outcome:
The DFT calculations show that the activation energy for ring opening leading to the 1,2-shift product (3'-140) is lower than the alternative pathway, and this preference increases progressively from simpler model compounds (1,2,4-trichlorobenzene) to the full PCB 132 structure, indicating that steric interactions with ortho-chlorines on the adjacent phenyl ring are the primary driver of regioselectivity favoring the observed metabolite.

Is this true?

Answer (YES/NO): NO